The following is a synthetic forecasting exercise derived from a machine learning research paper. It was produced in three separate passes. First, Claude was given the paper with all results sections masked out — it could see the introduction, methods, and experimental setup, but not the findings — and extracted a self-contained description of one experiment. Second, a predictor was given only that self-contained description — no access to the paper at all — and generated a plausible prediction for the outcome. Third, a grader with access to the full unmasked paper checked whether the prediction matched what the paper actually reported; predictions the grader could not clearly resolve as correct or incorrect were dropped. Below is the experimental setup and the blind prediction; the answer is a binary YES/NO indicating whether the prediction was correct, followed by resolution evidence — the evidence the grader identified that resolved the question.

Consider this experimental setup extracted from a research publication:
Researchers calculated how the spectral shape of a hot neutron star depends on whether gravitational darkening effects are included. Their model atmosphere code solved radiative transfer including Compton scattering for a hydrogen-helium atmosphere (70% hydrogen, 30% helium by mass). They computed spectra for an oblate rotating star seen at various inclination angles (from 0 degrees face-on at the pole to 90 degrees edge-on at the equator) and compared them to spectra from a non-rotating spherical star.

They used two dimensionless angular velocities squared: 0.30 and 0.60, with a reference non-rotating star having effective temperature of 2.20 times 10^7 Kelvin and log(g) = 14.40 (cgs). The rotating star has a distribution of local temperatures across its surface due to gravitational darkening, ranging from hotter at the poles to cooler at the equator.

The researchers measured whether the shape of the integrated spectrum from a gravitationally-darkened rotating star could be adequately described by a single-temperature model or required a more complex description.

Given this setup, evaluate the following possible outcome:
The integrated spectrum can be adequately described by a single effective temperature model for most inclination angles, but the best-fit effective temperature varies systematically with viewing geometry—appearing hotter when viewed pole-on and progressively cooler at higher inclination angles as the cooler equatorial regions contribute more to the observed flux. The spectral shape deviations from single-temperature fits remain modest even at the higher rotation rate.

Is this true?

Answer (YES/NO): NO